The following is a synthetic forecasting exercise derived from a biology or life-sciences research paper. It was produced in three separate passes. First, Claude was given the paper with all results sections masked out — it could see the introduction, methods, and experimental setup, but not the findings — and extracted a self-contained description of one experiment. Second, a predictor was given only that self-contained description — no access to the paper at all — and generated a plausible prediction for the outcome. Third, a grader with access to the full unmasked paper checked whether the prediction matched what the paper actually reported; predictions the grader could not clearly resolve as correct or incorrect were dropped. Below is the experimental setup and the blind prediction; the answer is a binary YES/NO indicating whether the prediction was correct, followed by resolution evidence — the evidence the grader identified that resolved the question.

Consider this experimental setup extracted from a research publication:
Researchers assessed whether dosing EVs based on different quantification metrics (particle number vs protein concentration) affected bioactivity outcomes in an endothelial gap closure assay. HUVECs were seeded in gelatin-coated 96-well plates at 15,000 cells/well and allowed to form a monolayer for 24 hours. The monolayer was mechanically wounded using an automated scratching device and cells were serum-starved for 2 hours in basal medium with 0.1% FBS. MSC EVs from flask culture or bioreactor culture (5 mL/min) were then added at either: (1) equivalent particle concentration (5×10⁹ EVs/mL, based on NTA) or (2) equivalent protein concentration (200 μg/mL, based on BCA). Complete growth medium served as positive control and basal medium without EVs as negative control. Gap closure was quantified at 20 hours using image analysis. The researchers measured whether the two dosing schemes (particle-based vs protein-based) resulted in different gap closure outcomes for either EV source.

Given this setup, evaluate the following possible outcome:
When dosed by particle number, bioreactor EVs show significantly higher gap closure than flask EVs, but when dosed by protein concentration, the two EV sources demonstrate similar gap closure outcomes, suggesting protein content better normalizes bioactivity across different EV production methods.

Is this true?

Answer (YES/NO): NO